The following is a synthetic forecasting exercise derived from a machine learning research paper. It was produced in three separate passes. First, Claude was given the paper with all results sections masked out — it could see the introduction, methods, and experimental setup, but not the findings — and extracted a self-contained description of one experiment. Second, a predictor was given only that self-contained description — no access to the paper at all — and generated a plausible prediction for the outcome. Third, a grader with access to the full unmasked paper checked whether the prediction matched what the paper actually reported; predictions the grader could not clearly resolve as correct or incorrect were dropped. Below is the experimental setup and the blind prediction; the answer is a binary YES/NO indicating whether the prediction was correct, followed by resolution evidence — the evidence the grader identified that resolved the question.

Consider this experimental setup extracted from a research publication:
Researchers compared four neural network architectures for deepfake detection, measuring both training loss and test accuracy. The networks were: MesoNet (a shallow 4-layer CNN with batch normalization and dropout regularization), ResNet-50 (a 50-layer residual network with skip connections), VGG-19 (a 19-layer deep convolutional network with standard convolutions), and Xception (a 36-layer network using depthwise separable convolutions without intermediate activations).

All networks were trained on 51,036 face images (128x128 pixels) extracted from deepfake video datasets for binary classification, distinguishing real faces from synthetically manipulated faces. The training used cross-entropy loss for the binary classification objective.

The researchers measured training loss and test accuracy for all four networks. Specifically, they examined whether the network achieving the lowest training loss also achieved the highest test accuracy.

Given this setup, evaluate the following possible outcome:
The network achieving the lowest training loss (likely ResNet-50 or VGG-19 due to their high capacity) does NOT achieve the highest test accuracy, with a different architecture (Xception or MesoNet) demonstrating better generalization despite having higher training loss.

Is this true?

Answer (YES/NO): YES